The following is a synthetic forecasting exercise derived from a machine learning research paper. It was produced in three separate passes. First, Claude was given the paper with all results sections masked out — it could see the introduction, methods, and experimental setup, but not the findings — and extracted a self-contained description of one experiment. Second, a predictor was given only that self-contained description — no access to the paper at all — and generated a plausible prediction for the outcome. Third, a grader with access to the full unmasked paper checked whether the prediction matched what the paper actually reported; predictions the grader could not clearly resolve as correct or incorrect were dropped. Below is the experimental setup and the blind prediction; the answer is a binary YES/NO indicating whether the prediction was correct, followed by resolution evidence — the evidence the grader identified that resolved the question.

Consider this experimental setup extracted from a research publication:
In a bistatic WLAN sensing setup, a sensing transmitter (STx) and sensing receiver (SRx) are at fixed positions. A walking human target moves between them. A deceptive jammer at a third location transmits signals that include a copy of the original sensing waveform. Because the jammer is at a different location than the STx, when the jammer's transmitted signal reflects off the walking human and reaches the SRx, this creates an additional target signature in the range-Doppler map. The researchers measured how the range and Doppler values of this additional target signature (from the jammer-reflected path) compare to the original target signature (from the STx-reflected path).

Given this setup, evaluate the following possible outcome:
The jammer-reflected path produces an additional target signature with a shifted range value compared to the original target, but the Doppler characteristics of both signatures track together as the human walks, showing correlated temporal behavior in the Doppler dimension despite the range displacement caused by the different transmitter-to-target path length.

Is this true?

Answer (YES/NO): NO